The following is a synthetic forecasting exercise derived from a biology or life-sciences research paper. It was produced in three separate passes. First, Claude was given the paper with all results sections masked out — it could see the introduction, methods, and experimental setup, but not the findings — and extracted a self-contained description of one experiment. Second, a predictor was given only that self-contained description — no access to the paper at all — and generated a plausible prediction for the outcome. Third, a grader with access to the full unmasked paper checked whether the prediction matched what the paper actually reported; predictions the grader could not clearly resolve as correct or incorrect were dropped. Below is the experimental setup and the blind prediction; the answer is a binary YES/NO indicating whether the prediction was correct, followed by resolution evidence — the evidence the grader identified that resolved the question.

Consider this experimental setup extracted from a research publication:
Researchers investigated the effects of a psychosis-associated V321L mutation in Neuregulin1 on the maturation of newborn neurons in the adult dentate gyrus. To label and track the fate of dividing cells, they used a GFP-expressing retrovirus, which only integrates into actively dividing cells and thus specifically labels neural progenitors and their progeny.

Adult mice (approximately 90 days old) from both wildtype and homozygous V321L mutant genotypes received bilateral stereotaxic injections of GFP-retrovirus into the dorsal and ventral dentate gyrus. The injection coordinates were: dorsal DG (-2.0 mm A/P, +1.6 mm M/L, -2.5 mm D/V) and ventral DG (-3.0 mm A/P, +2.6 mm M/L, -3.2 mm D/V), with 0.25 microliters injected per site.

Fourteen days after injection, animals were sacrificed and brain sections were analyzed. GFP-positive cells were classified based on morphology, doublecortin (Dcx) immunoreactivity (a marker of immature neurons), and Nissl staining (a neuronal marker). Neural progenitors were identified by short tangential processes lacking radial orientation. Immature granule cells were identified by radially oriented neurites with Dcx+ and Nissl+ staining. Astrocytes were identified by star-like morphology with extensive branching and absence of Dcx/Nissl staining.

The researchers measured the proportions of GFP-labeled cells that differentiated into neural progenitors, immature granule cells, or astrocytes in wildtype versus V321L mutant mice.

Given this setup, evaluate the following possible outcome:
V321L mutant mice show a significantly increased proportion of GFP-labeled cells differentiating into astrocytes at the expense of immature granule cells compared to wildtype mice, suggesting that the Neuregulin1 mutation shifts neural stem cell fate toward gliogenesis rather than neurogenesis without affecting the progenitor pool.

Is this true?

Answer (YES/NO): NO